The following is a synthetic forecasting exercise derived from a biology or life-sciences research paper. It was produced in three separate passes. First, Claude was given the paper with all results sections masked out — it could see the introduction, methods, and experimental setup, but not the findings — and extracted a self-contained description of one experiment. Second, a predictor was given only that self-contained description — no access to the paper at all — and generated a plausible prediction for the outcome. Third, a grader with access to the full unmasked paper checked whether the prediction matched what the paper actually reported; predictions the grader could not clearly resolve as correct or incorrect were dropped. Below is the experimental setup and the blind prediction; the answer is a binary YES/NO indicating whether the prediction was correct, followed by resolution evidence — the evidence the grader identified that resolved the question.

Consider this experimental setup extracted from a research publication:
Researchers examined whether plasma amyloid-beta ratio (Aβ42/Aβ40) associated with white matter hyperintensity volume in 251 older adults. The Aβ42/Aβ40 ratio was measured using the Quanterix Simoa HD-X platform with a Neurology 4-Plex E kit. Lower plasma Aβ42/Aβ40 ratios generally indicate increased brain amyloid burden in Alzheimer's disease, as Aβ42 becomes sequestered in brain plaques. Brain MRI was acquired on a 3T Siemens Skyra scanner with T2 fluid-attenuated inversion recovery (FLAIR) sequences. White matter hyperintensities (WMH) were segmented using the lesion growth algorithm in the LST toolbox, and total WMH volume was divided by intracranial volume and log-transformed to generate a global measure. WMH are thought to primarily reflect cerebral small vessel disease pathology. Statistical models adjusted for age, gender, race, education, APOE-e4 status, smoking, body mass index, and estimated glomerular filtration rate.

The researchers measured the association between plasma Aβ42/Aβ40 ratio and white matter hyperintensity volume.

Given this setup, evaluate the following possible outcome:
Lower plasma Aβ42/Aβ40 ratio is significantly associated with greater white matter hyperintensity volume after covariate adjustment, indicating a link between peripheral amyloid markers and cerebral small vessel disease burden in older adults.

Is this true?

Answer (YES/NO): NO